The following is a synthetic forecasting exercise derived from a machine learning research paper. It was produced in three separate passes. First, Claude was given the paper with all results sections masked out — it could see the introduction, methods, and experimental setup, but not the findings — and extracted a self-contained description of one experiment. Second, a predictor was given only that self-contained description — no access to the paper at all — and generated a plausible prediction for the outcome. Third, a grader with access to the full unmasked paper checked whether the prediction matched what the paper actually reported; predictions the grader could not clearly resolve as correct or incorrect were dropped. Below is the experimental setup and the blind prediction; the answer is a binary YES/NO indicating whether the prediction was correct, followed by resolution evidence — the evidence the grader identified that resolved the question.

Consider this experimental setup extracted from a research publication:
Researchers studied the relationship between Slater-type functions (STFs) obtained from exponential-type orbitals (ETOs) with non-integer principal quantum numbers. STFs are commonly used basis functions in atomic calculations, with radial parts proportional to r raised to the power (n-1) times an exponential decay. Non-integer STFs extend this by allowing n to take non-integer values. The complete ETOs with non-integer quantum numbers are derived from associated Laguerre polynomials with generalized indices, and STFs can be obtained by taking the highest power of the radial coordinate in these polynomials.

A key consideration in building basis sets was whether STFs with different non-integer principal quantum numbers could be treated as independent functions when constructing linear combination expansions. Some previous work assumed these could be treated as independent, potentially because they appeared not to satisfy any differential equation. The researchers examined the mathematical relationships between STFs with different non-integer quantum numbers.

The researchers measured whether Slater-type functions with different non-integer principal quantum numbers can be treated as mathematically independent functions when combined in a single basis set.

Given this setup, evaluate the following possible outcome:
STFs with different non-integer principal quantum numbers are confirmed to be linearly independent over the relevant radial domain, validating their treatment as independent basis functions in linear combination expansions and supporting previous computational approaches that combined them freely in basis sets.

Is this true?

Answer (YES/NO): NO